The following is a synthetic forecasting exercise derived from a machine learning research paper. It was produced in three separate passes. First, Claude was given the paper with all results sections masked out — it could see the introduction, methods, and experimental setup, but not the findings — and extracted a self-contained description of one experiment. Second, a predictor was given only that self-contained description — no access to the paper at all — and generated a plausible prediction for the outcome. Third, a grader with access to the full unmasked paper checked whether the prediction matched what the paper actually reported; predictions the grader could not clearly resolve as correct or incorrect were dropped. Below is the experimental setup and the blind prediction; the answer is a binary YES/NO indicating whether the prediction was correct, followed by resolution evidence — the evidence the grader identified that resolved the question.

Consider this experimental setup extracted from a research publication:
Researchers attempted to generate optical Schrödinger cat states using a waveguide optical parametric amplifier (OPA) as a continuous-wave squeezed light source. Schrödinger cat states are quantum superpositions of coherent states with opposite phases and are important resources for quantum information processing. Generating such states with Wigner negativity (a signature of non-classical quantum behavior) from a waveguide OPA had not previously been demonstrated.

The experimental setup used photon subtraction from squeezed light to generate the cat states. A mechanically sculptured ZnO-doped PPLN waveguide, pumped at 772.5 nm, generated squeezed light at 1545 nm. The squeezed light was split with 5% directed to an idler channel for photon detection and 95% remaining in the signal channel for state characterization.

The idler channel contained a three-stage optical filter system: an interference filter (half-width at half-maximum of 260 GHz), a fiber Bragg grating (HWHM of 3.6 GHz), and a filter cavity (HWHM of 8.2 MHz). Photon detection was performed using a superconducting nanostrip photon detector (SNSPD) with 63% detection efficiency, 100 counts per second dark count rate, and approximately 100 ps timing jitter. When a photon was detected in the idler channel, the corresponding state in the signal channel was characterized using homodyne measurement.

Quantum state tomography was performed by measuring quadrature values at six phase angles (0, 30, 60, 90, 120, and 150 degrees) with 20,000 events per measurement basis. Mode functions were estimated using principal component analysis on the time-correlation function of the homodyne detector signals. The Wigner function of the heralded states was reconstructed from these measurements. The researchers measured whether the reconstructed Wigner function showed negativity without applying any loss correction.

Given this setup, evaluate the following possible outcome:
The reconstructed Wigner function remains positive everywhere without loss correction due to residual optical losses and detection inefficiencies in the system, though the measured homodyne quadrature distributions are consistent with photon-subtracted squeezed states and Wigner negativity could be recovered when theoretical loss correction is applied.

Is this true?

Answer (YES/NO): NO